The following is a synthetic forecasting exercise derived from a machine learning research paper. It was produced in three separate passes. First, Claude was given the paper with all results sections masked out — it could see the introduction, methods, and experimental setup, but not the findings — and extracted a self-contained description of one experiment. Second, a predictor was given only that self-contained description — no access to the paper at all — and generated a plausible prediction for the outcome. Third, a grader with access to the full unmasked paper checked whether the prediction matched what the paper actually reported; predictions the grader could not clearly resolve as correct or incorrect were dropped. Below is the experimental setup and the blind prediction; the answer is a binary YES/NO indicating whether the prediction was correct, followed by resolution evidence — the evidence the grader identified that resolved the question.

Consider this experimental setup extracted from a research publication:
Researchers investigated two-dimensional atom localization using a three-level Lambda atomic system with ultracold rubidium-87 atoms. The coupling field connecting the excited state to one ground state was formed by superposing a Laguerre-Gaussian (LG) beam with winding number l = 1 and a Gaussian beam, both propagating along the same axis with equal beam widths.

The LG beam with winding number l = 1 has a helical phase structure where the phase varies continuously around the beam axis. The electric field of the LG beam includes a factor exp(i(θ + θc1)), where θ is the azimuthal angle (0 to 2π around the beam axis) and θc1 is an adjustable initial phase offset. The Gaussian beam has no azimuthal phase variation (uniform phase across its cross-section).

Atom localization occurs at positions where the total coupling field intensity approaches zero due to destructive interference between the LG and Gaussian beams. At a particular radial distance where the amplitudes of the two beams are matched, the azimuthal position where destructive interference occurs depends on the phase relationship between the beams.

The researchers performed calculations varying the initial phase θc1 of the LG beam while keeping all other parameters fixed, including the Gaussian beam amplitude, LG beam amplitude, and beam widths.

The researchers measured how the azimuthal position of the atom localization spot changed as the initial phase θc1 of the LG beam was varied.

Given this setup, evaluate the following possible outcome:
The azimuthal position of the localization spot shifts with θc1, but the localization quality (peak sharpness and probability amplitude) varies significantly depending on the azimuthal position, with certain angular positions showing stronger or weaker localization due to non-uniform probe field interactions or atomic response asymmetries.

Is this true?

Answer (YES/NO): NO